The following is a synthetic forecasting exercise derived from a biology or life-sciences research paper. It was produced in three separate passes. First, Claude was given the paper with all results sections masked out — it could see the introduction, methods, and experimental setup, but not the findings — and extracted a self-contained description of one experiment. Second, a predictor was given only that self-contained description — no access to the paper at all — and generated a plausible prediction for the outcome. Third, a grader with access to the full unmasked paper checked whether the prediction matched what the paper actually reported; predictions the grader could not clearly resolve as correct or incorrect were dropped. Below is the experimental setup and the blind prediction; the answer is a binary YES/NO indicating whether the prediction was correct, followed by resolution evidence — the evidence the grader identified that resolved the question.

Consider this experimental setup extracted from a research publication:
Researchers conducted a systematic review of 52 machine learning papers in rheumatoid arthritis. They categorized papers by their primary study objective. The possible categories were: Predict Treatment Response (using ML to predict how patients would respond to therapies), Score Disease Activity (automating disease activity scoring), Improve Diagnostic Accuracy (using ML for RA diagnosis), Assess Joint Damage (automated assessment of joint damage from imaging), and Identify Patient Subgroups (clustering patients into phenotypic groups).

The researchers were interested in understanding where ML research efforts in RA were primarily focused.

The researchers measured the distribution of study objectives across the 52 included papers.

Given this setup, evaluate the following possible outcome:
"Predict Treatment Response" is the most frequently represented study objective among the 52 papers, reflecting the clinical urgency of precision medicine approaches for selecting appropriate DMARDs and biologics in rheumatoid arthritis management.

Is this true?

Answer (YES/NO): YES